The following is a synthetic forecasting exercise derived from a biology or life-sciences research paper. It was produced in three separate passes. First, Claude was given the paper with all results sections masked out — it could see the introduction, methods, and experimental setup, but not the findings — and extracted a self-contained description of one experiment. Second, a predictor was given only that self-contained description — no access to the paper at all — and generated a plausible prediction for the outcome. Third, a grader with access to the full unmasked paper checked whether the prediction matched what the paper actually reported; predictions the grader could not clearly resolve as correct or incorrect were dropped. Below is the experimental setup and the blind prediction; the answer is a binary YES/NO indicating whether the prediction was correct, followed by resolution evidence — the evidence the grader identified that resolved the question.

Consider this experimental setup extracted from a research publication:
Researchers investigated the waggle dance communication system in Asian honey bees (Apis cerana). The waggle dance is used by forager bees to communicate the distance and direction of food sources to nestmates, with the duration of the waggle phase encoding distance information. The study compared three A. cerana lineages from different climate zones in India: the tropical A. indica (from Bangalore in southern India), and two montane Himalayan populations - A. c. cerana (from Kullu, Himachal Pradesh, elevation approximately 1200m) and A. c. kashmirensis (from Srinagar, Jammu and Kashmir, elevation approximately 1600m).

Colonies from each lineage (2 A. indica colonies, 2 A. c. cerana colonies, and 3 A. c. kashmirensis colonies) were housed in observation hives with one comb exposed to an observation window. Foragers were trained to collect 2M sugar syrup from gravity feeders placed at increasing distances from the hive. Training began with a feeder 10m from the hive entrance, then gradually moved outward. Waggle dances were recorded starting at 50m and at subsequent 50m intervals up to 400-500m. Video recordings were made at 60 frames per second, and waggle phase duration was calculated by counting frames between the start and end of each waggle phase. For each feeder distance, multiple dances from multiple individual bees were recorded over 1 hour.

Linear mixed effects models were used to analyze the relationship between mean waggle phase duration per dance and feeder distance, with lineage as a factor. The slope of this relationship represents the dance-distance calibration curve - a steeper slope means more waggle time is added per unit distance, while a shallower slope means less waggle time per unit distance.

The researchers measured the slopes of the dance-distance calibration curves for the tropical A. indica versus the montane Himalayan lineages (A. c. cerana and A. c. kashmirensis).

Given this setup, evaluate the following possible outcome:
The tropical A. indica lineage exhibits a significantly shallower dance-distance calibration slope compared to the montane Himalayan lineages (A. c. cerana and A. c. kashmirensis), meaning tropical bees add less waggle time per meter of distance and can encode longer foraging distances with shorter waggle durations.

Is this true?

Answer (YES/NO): NO